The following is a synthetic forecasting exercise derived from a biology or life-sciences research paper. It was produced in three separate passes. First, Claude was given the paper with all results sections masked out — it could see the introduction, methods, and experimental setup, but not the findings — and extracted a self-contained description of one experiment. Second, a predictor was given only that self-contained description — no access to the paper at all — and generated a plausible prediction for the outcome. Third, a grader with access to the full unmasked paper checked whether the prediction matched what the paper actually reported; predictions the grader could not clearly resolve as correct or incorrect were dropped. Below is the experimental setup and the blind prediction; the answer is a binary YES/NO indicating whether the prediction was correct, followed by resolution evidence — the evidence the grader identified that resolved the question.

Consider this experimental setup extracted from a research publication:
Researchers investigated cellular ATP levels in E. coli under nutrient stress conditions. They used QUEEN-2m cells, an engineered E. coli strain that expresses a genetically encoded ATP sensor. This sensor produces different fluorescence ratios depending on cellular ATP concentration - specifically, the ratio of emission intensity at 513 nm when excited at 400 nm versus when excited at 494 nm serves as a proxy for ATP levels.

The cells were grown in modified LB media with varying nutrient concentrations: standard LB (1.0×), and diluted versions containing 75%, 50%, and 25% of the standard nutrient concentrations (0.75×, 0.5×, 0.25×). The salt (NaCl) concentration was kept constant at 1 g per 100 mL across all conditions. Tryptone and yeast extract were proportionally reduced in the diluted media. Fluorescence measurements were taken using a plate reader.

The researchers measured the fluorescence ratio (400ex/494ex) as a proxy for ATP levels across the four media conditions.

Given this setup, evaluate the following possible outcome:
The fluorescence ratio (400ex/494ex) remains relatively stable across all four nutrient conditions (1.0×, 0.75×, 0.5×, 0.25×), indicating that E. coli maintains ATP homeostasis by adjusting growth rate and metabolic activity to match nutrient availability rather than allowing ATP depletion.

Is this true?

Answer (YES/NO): NO